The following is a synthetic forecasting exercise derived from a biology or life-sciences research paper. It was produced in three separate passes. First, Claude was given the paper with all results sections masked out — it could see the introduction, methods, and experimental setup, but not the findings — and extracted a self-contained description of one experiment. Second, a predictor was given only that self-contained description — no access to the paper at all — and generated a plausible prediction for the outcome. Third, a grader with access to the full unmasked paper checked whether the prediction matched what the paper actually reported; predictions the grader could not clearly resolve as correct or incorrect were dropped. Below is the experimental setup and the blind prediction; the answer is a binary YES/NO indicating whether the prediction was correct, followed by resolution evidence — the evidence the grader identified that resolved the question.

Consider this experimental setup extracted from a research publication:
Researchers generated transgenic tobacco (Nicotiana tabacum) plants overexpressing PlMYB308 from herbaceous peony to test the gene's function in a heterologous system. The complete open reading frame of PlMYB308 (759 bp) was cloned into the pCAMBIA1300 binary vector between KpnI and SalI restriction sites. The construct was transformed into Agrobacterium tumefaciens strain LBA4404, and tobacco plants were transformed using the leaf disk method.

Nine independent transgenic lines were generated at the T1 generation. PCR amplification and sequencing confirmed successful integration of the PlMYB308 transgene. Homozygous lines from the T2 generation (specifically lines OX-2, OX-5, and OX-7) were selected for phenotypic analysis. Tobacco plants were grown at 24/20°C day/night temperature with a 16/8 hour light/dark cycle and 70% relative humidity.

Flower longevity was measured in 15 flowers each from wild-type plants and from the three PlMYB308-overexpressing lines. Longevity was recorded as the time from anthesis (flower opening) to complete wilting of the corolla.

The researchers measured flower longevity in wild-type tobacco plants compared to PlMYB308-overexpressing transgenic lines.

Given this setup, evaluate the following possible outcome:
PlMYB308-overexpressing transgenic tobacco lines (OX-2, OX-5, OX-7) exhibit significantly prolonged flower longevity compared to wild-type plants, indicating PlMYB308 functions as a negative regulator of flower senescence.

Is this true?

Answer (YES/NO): NO